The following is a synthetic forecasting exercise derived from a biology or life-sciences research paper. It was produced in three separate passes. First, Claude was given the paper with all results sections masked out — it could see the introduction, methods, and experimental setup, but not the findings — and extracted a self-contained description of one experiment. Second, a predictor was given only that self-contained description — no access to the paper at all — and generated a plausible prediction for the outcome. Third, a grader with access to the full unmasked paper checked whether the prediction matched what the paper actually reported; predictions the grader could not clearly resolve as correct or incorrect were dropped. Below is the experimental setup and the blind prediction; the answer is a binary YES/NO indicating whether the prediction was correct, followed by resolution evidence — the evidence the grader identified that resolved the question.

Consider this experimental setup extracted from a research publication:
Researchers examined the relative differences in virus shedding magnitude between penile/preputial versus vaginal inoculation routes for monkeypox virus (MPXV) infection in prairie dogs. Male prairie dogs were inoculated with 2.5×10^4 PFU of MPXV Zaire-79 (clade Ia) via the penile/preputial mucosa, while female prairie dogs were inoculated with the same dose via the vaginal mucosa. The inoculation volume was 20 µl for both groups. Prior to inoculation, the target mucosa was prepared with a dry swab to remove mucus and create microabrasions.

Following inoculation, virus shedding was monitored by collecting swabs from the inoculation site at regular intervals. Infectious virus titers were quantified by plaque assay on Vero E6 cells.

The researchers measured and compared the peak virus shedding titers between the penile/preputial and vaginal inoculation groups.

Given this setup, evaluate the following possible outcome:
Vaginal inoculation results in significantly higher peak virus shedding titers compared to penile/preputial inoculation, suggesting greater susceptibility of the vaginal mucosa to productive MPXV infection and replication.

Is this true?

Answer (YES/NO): YES